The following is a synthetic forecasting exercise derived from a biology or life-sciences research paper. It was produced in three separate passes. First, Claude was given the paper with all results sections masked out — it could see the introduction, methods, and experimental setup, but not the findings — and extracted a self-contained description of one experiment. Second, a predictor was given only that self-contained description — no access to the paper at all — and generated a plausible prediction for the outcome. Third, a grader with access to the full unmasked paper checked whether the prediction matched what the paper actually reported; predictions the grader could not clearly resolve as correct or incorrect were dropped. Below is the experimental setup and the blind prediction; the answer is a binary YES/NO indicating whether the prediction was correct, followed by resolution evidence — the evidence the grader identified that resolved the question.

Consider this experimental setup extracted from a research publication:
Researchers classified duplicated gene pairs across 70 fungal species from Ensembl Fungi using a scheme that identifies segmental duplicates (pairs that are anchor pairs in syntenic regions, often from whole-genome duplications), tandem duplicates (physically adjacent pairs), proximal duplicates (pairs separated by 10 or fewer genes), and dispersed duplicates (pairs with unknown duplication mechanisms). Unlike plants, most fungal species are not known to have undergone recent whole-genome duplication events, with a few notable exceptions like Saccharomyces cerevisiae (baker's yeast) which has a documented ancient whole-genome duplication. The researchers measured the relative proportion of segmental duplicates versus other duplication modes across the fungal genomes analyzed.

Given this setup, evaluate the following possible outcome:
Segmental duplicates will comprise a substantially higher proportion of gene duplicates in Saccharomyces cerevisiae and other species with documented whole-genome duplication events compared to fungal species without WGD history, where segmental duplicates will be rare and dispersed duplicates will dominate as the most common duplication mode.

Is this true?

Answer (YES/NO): YES